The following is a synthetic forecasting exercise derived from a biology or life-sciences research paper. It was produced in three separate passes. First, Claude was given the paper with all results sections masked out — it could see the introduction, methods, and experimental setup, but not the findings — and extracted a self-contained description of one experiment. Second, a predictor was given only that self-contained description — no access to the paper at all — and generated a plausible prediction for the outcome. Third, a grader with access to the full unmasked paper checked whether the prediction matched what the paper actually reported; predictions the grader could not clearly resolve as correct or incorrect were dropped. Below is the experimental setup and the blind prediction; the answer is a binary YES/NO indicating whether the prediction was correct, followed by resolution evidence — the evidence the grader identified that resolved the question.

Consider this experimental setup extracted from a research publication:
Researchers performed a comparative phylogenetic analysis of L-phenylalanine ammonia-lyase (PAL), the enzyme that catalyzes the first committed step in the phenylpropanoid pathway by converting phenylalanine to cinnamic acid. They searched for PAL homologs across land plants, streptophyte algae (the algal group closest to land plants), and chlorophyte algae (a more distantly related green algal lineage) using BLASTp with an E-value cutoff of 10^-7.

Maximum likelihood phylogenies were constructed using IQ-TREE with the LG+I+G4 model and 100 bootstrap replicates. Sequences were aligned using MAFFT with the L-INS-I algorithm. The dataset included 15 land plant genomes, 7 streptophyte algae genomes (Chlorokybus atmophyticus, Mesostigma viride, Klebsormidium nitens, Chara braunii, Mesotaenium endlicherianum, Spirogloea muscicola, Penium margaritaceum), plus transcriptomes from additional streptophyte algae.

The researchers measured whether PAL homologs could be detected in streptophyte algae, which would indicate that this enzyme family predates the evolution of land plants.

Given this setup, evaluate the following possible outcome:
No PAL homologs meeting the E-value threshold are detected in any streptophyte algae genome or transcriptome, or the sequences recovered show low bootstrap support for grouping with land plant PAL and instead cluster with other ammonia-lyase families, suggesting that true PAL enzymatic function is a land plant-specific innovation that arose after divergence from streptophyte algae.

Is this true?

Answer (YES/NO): NO